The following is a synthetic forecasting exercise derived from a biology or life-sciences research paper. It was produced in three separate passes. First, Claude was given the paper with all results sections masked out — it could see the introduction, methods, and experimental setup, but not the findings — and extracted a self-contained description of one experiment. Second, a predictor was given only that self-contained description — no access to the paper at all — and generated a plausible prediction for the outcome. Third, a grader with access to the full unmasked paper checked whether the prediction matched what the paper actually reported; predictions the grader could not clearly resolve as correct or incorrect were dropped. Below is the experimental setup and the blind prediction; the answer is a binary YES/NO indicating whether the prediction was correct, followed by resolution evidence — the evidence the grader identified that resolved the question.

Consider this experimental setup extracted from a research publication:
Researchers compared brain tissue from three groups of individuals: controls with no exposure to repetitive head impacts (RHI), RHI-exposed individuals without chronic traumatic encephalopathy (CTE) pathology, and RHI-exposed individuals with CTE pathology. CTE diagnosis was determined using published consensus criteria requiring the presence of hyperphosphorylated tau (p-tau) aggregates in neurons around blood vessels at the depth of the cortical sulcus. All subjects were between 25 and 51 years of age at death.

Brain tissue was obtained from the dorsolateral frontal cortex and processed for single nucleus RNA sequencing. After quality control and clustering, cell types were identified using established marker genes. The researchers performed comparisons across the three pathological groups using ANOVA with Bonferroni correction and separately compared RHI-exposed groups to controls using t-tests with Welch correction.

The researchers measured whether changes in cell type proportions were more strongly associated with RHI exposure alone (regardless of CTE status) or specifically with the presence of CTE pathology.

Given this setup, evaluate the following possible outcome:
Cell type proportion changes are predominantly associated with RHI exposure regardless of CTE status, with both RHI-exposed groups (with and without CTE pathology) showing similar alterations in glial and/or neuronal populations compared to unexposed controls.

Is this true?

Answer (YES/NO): YES